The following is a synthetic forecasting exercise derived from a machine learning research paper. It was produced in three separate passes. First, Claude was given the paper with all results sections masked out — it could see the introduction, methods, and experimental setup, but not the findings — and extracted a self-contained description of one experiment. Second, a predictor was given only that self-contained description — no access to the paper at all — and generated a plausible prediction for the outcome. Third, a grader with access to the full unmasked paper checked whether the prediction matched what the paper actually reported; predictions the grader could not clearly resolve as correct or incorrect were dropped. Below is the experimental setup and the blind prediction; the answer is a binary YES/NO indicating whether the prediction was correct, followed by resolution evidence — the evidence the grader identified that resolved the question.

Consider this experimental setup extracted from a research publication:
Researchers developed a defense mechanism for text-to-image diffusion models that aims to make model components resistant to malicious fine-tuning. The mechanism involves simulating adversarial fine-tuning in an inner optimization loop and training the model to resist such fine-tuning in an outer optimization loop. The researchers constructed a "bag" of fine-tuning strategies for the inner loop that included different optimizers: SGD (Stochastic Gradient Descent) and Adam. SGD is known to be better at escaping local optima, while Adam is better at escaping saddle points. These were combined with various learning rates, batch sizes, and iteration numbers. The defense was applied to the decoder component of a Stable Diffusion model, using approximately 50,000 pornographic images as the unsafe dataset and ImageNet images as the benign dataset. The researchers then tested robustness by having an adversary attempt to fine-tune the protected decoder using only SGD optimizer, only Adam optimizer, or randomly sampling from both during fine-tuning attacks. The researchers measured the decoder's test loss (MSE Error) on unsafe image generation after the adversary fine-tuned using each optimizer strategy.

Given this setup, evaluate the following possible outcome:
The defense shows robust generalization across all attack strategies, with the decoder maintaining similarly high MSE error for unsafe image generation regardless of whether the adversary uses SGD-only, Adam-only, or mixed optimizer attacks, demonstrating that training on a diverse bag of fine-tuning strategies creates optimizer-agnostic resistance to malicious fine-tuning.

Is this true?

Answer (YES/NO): NO